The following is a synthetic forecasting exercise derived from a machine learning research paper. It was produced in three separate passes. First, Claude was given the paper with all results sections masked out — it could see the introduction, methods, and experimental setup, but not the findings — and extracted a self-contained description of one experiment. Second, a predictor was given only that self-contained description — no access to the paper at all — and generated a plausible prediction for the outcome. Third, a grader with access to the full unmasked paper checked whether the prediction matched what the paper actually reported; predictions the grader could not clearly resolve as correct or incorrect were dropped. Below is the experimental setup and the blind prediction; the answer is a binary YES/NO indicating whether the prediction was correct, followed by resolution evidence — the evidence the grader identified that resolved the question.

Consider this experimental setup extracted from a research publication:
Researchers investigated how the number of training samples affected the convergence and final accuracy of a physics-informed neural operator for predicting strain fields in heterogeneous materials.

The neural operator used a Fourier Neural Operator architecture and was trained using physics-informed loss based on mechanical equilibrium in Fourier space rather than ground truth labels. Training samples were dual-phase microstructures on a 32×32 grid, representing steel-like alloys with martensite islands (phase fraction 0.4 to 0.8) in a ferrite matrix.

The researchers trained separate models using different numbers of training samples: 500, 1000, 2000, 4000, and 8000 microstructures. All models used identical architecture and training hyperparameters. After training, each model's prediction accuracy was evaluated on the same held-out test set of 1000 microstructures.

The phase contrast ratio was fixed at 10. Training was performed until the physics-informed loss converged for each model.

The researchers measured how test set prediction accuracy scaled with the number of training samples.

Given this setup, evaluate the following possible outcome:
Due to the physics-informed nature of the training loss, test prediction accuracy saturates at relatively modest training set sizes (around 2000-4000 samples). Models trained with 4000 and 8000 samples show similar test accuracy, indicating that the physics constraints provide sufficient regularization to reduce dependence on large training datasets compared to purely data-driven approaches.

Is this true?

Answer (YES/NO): NO